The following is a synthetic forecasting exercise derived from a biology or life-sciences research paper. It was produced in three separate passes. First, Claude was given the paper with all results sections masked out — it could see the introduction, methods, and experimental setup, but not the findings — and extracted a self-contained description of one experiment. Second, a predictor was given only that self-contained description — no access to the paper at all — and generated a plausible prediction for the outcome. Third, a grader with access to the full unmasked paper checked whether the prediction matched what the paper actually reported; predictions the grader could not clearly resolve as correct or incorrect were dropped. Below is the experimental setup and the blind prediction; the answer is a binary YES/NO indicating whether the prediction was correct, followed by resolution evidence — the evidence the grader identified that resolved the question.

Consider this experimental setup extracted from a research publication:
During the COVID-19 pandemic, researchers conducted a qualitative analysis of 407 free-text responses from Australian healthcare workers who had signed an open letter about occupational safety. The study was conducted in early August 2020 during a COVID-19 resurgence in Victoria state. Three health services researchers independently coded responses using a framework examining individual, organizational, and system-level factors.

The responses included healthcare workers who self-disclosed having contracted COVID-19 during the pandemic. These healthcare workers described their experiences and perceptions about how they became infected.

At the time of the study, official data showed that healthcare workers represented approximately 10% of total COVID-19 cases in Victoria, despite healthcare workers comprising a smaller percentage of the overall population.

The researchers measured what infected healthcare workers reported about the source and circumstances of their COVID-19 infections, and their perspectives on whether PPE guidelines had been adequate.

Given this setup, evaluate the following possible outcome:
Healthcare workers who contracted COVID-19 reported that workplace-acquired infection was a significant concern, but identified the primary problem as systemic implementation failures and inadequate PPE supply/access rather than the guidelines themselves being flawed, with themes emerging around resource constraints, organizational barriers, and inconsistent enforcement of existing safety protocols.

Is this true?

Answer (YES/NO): NO